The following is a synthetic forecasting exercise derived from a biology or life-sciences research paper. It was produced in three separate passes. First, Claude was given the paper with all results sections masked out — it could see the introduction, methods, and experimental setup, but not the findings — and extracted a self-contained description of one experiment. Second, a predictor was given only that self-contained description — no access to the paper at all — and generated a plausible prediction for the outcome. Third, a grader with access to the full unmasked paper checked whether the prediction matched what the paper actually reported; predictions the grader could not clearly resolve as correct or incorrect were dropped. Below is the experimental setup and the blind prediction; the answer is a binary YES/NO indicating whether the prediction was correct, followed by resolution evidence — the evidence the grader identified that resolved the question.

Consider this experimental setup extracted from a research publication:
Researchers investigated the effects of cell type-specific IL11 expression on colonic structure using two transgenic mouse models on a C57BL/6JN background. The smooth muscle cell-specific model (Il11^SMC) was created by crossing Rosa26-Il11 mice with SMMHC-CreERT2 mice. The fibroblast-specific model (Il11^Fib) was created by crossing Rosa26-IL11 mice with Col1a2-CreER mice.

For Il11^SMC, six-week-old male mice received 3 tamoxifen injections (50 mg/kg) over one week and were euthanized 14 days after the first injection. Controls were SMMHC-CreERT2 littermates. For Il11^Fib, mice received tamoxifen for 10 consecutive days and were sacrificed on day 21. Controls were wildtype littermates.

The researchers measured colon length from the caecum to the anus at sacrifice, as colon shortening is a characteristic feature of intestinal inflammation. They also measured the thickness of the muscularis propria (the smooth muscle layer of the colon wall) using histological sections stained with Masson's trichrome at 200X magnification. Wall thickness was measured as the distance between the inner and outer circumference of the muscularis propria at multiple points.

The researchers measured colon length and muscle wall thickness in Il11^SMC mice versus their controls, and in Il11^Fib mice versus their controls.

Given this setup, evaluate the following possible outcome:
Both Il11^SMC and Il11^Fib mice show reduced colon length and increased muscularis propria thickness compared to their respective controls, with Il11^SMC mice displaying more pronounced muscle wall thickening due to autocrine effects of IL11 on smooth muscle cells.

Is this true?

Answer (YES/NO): NO